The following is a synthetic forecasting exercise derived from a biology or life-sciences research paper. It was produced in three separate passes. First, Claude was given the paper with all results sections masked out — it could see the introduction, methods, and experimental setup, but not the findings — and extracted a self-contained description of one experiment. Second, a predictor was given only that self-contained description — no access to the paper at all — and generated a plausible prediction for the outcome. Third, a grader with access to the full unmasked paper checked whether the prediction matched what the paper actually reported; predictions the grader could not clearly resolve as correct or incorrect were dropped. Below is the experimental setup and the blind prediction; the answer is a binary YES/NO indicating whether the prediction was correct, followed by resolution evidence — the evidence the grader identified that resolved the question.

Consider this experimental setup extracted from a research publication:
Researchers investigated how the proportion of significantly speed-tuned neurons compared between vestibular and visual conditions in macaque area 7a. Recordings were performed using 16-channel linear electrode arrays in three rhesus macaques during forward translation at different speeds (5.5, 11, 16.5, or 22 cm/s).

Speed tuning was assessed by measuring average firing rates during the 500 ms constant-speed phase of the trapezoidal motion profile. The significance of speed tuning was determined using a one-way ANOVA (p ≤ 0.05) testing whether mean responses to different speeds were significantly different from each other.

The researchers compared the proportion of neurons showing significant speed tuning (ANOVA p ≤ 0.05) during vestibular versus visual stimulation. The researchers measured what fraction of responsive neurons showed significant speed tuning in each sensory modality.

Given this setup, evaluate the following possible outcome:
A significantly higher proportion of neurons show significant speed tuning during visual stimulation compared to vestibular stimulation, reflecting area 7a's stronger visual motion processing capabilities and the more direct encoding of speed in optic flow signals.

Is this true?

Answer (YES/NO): NO